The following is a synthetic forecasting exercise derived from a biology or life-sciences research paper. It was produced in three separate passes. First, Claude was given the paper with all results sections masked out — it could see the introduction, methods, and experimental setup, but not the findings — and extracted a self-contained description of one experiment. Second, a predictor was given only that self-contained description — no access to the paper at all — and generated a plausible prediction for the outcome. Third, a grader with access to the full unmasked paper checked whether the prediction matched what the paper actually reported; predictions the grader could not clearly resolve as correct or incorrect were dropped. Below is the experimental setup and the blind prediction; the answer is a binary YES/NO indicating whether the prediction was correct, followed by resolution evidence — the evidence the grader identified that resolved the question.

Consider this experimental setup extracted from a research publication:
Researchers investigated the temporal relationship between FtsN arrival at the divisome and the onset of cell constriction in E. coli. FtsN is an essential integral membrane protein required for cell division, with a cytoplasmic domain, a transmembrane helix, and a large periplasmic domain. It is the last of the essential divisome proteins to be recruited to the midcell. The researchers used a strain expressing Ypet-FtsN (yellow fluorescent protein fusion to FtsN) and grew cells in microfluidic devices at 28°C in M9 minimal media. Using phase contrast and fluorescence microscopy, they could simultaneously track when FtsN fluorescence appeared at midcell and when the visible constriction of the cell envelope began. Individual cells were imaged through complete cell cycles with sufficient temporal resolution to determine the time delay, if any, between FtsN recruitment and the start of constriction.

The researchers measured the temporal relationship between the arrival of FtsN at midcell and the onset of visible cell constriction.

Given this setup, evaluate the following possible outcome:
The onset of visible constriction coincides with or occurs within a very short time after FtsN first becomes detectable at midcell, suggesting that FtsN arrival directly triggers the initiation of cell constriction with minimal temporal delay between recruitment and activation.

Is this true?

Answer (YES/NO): NO